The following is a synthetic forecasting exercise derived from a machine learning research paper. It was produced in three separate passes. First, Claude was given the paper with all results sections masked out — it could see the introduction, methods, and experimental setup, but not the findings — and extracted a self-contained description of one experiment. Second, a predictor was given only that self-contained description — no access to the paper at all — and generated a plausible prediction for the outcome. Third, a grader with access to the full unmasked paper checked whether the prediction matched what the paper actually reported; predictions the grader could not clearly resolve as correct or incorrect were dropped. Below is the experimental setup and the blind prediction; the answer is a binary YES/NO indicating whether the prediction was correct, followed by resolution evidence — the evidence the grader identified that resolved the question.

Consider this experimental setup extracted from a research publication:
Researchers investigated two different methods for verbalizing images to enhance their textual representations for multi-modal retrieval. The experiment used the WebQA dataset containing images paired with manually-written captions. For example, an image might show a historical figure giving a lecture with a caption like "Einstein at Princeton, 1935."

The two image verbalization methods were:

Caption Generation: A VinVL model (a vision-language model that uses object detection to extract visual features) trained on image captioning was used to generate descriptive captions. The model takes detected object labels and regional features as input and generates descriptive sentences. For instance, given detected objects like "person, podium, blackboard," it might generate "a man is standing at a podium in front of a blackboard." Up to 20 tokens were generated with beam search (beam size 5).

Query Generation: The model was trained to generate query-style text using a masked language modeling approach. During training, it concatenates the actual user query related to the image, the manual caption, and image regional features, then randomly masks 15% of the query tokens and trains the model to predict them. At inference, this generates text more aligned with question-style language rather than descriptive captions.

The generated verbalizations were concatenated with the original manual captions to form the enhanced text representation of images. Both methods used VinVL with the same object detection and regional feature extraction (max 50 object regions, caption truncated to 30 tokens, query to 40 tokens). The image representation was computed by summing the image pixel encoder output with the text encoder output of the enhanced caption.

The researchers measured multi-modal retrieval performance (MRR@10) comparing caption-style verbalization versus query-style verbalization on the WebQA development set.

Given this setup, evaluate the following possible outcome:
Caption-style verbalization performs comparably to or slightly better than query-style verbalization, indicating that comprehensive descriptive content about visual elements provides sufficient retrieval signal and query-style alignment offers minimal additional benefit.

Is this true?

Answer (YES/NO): NO